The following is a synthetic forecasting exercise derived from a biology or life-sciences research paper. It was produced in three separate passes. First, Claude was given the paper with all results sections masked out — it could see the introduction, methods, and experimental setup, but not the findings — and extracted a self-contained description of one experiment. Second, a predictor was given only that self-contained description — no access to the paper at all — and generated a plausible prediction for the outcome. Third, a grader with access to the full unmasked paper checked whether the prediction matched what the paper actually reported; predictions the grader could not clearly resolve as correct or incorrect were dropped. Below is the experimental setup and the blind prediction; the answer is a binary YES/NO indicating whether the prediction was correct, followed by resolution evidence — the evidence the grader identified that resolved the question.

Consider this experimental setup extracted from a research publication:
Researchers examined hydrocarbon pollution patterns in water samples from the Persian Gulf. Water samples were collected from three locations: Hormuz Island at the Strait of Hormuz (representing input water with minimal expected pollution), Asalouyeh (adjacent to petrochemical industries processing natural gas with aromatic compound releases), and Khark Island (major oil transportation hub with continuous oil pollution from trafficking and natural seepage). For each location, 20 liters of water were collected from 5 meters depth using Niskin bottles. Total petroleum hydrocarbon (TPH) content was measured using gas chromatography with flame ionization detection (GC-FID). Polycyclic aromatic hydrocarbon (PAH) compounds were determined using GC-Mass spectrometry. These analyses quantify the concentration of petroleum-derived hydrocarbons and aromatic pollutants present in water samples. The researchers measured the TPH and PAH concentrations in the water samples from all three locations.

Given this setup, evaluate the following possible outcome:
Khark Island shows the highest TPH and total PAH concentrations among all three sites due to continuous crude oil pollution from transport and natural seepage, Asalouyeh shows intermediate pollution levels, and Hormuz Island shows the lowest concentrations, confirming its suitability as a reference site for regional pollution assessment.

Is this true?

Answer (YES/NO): NO